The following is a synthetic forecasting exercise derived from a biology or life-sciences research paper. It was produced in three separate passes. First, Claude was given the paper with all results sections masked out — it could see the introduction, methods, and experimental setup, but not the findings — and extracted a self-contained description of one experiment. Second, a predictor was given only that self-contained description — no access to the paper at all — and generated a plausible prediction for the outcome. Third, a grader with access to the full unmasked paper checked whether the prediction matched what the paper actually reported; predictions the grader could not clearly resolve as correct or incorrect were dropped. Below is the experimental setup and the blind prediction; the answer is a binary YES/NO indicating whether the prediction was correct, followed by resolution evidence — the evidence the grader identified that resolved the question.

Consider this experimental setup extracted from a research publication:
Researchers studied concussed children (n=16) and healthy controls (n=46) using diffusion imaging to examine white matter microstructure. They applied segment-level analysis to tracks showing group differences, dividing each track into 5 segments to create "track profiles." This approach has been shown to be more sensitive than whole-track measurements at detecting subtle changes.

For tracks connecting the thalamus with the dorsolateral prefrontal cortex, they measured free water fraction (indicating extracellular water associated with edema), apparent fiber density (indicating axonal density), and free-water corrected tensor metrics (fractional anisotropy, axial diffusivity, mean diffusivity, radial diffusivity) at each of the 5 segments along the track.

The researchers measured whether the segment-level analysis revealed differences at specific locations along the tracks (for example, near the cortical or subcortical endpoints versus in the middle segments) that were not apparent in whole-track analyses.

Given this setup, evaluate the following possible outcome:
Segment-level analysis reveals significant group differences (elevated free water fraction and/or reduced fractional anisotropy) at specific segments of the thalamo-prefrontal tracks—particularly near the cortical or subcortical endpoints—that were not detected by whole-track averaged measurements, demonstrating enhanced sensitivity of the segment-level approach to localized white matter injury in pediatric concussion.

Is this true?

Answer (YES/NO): YES